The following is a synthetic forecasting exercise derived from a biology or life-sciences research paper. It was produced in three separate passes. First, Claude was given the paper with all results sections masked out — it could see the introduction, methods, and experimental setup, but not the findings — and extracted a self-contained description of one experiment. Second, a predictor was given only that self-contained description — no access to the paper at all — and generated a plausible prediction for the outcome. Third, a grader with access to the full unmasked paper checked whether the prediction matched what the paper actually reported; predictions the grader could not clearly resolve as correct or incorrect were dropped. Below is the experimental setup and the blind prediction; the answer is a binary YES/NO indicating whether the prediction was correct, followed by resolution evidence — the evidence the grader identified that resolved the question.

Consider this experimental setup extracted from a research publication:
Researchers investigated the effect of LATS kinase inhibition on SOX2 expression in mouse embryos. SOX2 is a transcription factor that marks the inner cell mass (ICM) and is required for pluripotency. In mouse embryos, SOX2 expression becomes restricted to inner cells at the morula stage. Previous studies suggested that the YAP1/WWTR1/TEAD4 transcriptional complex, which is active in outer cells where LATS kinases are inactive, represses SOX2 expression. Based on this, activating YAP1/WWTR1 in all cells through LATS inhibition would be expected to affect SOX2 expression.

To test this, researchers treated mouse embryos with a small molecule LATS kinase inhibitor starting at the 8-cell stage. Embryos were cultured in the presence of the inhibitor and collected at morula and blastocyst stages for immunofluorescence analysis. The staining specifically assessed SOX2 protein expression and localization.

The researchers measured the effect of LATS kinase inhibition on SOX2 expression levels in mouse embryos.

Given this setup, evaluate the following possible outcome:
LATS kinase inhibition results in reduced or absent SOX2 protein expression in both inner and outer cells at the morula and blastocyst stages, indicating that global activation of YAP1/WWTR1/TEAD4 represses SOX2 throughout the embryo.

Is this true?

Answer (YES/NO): YES